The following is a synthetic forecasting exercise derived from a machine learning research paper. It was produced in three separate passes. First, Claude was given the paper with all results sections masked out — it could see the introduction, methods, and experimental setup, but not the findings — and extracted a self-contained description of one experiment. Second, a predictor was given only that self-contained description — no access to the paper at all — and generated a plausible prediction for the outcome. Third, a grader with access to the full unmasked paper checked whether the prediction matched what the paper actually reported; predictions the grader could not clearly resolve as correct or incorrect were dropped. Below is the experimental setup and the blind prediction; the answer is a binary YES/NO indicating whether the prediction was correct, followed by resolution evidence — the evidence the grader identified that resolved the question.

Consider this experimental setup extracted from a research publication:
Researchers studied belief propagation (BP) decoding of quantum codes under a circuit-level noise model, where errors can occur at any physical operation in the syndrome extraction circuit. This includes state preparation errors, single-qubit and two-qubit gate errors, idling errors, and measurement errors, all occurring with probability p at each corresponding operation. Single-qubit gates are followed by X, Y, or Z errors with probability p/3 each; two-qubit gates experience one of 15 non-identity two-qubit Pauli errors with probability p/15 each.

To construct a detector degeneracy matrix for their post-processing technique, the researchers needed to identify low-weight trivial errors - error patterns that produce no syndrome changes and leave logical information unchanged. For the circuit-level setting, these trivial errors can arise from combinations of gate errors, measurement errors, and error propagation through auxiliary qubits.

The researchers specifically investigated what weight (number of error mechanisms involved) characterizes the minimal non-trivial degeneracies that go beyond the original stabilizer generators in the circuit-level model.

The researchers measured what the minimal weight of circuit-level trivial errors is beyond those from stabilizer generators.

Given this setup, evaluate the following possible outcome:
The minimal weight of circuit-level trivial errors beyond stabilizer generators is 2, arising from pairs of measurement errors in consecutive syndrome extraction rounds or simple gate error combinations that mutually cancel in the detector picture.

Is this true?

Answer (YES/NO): NO